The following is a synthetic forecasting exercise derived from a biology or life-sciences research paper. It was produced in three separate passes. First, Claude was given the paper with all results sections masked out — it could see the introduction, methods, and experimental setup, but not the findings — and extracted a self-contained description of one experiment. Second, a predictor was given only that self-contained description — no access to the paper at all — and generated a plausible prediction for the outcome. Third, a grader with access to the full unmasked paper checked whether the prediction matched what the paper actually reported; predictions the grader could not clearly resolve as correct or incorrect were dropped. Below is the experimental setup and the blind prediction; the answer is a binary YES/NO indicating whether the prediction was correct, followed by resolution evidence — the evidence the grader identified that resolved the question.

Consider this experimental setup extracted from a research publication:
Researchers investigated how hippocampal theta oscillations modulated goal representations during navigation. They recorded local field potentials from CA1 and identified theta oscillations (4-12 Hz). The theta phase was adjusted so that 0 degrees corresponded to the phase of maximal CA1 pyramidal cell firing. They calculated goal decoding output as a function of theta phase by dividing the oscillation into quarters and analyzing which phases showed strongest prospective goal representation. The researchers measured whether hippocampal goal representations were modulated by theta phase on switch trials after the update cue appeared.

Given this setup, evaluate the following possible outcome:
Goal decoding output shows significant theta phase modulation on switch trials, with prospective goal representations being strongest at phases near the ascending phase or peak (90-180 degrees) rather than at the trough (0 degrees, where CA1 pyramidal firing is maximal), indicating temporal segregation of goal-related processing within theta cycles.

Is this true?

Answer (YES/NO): NO